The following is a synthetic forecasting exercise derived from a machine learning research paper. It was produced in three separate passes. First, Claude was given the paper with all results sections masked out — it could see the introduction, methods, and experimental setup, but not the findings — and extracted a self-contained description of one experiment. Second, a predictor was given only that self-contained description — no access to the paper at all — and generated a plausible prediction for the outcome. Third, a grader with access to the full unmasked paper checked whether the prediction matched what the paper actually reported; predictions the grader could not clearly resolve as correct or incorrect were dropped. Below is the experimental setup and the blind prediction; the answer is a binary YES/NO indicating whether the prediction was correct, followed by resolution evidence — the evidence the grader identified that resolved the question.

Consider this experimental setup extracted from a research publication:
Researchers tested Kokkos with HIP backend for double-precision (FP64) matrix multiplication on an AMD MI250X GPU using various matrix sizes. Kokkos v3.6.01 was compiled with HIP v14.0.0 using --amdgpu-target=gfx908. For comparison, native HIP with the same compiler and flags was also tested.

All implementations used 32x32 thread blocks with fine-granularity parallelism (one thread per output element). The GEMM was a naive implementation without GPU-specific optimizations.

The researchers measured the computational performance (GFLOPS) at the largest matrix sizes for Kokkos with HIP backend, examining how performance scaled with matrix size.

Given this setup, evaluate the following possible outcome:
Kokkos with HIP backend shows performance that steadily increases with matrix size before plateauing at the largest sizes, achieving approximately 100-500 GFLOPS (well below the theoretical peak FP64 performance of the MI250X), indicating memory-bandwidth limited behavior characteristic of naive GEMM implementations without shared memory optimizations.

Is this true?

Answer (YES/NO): NO